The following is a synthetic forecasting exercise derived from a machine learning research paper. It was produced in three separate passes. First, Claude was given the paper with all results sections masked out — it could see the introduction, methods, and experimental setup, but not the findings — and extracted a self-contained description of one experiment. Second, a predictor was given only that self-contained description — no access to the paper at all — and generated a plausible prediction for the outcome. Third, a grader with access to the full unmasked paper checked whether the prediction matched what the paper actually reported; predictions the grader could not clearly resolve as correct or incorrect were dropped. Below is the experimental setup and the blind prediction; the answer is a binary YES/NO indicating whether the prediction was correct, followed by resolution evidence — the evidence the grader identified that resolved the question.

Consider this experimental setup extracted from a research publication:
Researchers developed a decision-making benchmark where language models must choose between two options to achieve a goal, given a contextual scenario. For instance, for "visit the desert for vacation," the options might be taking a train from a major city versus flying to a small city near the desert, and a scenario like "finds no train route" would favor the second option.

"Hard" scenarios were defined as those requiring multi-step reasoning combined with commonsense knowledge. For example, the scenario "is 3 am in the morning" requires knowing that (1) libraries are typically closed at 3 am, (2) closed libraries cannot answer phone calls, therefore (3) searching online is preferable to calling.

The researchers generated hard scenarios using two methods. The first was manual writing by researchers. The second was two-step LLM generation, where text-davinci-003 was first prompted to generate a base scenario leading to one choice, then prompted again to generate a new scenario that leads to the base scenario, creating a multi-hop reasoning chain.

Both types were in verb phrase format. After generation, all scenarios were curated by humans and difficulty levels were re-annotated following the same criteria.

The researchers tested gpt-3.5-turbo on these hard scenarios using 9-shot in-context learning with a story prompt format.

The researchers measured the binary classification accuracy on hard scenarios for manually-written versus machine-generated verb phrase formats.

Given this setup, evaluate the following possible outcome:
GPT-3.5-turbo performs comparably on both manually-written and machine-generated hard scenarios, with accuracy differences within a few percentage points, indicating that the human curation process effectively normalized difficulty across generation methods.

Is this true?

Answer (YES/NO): NO